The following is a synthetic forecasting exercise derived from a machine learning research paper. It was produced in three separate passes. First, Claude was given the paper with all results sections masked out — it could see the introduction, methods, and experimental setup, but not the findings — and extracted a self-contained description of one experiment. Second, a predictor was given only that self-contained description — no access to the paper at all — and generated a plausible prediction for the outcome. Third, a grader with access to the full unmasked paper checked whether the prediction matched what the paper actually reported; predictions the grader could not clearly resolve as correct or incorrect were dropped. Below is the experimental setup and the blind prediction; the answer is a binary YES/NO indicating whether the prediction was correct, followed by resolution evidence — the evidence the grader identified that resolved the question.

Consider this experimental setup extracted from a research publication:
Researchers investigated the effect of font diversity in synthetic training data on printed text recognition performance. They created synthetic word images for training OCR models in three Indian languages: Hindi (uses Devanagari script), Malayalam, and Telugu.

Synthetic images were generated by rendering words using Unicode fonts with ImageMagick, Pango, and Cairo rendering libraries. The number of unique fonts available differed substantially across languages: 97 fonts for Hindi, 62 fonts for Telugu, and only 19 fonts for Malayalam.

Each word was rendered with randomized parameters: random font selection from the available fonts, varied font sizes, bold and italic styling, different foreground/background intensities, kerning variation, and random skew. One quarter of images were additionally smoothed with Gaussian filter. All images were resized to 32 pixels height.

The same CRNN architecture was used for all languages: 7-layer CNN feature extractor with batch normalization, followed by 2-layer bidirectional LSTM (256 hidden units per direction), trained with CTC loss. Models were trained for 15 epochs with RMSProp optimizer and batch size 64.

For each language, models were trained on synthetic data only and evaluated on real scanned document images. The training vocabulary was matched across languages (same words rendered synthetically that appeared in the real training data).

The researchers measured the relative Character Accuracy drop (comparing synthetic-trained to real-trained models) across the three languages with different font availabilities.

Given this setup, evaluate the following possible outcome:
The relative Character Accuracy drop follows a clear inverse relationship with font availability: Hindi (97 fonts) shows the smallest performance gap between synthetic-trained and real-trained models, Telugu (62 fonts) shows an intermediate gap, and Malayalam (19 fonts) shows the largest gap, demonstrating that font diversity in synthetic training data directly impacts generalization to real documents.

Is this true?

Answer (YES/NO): NO